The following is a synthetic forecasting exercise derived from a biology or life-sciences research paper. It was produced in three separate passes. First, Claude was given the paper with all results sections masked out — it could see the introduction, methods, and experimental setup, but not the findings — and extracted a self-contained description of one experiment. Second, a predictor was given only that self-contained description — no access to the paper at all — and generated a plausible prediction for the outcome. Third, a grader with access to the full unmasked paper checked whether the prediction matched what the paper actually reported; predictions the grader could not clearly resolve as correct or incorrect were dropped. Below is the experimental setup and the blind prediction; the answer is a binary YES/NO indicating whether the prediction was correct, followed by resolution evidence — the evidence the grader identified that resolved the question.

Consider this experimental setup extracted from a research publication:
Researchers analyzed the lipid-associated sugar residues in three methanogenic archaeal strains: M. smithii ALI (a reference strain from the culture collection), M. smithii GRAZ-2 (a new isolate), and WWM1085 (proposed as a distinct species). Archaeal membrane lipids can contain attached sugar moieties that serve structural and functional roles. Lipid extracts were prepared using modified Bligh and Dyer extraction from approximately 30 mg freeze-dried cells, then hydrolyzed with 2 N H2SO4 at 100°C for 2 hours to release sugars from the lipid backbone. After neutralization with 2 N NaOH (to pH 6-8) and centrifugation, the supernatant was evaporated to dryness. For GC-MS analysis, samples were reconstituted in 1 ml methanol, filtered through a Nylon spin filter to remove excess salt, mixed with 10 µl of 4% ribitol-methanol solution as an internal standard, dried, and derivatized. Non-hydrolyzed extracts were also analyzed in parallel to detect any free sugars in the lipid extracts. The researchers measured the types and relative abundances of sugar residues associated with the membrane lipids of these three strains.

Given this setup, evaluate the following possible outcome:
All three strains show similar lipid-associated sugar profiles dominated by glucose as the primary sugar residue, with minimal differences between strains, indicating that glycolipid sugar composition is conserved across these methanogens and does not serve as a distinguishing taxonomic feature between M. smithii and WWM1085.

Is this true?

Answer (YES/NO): YES